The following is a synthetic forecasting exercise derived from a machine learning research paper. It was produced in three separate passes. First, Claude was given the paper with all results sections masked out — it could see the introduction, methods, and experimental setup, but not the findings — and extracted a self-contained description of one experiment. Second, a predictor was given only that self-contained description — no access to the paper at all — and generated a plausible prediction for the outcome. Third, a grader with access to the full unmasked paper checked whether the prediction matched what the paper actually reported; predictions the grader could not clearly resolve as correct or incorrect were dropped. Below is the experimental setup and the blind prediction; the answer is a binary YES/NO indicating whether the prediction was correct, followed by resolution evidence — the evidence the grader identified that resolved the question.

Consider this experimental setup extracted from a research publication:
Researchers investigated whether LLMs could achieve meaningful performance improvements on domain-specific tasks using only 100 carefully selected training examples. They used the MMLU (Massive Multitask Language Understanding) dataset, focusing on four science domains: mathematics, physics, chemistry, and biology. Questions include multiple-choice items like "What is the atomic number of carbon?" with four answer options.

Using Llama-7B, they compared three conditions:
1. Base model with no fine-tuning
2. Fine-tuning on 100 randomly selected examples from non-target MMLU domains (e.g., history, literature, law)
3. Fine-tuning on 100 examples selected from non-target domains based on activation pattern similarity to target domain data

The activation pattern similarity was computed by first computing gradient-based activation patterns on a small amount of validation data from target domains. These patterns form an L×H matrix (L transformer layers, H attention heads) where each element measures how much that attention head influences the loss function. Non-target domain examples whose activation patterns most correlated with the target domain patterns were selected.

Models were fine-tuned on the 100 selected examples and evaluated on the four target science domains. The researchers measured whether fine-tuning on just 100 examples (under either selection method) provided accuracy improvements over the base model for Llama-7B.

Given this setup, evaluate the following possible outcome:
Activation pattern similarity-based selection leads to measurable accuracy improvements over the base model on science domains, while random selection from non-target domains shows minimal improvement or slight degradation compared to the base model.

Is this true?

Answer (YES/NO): YES